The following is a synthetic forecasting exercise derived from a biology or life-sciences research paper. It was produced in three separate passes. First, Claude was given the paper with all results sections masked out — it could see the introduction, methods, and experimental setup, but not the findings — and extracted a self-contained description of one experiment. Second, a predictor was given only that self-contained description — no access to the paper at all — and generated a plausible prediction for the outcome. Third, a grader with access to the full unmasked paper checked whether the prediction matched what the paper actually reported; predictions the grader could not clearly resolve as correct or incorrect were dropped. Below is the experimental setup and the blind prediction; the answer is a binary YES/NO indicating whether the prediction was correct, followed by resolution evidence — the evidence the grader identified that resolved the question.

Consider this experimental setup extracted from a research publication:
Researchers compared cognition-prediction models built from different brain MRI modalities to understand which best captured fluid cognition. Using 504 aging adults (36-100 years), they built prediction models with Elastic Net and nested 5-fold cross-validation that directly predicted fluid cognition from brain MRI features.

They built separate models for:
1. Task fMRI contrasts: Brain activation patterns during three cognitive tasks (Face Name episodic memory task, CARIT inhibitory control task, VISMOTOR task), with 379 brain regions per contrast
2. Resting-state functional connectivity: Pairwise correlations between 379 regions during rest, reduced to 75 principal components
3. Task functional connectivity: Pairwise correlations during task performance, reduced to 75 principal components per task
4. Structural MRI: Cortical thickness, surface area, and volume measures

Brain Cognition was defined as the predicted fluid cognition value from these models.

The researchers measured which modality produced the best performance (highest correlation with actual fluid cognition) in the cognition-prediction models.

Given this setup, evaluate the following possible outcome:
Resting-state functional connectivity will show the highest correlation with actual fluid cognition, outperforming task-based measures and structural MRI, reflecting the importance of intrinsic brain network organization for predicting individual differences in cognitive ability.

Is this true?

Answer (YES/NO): NO